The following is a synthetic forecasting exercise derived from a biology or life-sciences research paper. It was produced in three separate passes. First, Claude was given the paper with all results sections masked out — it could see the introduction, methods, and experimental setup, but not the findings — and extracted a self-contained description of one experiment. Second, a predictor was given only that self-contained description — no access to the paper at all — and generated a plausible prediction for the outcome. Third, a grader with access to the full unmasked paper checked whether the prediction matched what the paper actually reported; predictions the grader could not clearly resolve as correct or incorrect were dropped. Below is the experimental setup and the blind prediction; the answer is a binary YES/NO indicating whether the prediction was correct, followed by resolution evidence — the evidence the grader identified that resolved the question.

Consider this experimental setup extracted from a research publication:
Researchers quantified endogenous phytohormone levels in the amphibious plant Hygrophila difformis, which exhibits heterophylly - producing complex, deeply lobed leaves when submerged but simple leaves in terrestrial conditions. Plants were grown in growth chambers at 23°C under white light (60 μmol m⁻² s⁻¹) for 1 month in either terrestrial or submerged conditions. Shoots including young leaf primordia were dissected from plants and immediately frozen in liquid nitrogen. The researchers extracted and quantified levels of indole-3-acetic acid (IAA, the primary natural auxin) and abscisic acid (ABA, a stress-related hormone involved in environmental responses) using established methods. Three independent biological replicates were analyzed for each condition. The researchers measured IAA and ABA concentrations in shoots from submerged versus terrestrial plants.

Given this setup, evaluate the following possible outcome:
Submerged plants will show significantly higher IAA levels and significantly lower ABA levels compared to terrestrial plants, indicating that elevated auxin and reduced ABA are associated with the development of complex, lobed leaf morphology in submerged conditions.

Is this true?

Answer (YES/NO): YES